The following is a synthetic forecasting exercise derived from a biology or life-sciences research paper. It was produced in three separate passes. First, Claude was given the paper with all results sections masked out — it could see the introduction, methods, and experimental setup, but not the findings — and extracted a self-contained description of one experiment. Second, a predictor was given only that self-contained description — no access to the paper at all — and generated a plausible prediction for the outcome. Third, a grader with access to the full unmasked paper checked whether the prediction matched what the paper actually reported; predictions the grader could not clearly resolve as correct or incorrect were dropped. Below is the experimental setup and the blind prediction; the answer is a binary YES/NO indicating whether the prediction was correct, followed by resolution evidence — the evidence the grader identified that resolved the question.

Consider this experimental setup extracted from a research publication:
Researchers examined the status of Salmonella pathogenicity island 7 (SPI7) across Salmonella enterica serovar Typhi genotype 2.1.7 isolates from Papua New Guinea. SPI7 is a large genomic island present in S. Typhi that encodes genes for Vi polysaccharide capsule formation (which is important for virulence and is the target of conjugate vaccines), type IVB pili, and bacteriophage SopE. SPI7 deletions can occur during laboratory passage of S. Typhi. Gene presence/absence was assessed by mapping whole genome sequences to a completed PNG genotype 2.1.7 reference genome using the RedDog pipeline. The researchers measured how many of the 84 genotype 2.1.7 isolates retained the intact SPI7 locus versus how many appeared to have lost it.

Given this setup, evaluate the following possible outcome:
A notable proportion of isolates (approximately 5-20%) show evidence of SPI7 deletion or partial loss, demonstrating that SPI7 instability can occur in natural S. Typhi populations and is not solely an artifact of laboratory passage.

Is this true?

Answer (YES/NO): NO